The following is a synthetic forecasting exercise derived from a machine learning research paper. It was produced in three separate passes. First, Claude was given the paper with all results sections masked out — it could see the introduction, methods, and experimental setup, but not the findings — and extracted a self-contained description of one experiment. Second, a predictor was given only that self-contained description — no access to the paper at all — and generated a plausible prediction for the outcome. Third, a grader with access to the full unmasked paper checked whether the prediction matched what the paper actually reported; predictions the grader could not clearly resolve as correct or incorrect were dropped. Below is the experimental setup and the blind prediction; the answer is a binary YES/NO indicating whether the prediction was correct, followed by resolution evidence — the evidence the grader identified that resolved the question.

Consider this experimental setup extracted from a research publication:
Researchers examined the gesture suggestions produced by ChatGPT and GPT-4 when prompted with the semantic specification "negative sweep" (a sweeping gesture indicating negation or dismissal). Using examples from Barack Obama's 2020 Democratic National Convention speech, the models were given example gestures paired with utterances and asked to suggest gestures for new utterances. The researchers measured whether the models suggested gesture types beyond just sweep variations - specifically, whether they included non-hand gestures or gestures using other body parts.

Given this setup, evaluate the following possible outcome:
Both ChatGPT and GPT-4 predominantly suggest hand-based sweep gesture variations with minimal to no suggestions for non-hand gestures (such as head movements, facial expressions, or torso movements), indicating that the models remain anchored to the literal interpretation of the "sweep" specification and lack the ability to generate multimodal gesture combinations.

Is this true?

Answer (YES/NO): NO